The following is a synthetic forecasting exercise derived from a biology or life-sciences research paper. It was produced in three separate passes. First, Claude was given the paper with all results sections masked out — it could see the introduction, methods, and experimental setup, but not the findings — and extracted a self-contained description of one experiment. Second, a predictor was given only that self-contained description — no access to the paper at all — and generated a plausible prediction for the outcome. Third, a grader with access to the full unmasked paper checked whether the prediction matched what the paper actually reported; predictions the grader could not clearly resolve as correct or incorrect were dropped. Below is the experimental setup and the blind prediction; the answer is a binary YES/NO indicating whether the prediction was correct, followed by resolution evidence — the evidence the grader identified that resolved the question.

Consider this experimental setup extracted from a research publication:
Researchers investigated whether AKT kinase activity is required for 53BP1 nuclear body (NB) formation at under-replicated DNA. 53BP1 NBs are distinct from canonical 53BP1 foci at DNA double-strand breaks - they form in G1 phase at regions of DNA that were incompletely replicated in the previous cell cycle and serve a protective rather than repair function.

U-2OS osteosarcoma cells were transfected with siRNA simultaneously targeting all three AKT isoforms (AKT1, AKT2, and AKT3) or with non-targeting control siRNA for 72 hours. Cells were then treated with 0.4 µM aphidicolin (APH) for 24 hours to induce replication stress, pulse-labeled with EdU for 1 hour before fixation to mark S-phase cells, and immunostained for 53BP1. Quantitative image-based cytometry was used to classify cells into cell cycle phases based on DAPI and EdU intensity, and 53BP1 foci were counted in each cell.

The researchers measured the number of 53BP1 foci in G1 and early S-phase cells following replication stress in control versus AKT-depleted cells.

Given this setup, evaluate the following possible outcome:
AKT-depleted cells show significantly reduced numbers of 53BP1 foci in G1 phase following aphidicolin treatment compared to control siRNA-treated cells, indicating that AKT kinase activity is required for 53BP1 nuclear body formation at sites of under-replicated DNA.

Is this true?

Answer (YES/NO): YES